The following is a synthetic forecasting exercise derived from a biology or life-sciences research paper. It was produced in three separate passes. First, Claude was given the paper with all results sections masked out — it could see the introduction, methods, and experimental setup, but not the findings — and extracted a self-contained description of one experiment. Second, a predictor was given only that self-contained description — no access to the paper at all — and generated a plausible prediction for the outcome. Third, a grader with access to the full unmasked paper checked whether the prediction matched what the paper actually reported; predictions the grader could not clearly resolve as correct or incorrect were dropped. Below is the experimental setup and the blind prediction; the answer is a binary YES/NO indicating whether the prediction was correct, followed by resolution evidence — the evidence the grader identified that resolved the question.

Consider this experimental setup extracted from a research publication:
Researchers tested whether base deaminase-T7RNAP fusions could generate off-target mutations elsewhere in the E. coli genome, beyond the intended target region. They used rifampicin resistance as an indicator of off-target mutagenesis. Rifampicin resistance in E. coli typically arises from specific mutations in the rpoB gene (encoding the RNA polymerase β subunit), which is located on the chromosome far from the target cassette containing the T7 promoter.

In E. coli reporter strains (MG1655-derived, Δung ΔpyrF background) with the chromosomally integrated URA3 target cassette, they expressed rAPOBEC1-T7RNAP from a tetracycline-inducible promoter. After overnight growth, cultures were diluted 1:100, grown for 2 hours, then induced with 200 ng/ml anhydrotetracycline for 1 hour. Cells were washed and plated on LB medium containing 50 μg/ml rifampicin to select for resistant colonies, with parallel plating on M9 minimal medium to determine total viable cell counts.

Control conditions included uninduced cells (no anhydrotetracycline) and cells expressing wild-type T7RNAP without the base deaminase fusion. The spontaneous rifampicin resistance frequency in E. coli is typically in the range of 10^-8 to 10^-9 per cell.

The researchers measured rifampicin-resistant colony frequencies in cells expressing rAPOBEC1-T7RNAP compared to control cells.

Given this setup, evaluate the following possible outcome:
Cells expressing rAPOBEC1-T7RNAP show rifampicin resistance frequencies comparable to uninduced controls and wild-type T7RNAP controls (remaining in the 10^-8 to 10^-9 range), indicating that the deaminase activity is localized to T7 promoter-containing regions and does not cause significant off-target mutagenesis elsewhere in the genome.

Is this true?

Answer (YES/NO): NO